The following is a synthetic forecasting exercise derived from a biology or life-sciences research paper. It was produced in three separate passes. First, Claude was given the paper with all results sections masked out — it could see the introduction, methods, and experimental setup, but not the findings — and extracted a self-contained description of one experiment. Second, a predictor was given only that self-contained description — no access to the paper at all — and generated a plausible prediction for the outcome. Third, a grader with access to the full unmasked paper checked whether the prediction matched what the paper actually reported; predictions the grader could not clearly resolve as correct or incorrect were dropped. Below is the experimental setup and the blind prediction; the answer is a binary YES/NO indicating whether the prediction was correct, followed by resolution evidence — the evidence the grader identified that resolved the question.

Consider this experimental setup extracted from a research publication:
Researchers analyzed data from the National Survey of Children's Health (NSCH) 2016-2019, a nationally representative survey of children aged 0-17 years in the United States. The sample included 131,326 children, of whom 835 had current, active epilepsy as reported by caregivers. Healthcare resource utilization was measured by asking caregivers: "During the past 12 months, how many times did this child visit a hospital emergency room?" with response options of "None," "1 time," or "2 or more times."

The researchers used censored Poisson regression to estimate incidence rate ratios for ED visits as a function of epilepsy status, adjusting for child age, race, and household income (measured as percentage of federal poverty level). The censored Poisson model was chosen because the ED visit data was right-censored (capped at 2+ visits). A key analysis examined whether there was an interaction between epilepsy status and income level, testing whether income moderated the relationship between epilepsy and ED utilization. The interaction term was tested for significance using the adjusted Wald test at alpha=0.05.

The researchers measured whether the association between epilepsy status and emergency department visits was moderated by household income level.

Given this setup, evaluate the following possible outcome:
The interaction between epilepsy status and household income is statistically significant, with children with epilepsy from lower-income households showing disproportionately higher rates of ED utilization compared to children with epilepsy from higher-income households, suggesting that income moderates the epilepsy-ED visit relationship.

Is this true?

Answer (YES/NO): NO